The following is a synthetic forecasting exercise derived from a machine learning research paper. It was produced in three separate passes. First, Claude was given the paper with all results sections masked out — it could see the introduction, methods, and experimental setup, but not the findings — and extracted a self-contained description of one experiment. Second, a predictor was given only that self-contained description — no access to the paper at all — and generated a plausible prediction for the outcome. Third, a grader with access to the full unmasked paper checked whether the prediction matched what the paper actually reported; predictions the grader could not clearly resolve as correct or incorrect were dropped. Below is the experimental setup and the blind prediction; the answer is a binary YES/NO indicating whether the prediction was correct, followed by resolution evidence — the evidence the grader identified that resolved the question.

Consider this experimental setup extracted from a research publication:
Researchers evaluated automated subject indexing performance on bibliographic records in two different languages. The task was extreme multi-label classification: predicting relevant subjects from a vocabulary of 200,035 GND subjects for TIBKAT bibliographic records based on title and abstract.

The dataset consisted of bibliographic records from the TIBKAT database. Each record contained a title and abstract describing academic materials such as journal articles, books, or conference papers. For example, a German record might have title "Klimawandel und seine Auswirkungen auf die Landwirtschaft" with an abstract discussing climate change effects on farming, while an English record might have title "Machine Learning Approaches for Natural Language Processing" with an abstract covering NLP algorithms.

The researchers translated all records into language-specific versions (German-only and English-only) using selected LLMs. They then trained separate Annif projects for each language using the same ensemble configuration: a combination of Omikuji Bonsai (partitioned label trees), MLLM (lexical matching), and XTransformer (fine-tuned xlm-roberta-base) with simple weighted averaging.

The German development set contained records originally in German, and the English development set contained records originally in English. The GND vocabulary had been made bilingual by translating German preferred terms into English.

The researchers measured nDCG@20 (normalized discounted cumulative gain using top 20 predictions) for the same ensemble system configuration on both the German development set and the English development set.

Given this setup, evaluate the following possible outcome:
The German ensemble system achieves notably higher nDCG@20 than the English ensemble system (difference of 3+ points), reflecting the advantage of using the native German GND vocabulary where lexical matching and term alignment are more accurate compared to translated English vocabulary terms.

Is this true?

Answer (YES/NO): NO